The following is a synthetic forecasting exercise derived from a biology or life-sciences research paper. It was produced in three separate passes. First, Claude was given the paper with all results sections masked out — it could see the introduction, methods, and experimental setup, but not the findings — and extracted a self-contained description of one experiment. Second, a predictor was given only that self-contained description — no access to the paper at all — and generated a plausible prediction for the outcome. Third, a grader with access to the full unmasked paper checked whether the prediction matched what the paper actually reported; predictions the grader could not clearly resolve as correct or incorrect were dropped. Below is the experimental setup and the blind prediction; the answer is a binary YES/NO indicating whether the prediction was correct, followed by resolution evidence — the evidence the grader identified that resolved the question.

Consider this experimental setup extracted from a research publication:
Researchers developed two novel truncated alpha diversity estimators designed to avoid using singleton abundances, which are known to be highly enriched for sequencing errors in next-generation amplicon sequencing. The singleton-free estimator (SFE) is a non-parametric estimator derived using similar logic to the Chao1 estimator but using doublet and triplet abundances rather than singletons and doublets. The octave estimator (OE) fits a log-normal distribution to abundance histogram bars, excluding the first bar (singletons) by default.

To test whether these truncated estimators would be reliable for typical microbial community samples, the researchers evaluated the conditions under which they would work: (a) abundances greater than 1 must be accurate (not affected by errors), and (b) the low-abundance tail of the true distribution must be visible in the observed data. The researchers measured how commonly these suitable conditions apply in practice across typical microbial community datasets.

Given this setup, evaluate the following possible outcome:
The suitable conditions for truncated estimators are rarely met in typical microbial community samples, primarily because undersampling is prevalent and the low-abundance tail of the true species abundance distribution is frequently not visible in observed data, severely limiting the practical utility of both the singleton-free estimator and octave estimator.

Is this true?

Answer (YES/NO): YES